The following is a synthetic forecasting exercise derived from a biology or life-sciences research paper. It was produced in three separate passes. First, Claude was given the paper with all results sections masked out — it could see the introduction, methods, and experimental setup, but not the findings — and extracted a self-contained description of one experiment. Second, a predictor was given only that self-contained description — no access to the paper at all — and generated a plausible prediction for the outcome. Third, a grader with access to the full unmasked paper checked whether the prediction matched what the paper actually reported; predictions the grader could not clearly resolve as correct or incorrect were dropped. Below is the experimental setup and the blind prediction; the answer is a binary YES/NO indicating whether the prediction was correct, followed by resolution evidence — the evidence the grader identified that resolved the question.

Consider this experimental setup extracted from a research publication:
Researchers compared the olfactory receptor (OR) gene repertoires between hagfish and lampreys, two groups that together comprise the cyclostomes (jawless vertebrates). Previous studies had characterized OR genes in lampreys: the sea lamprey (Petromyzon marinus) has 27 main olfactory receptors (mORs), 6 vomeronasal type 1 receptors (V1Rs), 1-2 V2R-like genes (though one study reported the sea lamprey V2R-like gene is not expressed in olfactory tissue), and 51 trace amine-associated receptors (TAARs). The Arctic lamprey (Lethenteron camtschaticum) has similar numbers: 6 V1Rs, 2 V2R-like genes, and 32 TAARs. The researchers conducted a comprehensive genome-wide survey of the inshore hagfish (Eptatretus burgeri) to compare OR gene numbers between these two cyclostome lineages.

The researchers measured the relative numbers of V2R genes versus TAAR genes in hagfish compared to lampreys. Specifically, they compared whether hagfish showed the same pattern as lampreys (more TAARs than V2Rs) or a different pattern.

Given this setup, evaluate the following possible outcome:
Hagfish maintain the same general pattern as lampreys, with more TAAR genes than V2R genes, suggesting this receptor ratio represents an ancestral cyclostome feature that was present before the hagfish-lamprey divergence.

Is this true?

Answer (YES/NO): NO